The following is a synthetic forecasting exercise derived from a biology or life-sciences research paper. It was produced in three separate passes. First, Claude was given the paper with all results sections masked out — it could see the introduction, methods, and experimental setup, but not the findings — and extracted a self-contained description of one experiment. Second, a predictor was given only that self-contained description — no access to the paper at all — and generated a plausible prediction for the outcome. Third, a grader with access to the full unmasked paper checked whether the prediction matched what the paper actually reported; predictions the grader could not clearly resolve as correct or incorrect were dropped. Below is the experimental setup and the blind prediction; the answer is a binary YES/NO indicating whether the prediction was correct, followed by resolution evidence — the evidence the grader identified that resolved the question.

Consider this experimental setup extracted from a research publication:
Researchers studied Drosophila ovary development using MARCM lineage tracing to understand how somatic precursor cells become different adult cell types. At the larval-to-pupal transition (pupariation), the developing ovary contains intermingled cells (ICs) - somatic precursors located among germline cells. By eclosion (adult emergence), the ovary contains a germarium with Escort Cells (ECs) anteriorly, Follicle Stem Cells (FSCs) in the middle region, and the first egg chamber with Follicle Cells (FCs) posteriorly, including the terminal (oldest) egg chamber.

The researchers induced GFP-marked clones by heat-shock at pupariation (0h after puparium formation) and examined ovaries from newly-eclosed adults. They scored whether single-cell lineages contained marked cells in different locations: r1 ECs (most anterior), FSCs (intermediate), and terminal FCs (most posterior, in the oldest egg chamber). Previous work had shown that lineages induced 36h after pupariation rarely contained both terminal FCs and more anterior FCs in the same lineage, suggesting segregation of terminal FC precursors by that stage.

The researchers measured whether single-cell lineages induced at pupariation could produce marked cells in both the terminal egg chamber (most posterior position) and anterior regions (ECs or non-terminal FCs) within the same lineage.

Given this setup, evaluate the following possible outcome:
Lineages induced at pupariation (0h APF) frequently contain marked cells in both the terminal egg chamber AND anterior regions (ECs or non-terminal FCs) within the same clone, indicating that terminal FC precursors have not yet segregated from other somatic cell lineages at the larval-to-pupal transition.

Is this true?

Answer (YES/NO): YES